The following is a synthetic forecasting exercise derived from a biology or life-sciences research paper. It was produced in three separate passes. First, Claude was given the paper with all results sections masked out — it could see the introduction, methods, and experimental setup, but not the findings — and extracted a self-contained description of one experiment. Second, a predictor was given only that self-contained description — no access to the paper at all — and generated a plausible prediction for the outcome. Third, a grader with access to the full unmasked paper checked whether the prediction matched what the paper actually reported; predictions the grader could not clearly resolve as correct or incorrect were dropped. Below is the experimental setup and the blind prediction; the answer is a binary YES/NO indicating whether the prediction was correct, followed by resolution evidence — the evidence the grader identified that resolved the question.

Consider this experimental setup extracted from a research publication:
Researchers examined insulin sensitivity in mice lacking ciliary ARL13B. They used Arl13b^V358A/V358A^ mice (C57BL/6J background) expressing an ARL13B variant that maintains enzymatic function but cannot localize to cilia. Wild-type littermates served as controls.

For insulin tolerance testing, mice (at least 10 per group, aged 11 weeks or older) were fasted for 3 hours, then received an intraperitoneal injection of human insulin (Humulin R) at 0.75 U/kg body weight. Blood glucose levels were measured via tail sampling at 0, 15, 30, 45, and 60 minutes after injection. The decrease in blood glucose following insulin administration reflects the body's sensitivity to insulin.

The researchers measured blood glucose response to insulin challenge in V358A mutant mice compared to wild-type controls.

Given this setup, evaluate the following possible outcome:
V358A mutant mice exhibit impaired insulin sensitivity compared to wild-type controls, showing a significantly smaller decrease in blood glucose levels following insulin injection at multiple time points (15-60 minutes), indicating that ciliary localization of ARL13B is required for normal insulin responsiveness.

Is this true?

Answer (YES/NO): YES